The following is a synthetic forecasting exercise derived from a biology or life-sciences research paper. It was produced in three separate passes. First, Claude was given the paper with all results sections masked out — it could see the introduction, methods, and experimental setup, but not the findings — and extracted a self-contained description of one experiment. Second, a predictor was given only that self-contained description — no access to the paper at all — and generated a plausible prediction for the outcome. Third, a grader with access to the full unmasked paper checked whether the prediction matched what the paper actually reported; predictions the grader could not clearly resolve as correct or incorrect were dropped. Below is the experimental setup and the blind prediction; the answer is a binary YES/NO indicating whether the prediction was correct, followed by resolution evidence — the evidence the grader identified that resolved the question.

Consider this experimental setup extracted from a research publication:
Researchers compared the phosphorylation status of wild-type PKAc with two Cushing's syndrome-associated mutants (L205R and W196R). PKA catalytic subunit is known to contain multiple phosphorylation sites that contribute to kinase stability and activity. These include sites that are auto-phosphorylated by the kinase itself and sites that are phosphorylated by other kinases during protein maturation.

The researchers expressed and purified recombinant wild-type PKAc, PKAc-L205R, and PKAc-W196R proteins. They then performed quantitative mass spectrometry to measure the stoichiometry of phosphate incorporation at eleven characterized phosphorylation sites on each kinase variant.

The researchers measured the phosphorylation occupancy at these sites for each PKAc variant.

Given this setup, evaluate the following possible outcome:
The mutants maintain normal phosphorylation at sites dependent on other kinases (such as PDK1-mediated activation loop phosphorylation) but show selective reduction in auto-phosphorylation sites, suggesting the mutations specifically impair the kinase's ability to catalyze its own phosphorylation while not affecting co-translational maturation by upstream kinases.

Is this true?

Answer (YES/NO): NO